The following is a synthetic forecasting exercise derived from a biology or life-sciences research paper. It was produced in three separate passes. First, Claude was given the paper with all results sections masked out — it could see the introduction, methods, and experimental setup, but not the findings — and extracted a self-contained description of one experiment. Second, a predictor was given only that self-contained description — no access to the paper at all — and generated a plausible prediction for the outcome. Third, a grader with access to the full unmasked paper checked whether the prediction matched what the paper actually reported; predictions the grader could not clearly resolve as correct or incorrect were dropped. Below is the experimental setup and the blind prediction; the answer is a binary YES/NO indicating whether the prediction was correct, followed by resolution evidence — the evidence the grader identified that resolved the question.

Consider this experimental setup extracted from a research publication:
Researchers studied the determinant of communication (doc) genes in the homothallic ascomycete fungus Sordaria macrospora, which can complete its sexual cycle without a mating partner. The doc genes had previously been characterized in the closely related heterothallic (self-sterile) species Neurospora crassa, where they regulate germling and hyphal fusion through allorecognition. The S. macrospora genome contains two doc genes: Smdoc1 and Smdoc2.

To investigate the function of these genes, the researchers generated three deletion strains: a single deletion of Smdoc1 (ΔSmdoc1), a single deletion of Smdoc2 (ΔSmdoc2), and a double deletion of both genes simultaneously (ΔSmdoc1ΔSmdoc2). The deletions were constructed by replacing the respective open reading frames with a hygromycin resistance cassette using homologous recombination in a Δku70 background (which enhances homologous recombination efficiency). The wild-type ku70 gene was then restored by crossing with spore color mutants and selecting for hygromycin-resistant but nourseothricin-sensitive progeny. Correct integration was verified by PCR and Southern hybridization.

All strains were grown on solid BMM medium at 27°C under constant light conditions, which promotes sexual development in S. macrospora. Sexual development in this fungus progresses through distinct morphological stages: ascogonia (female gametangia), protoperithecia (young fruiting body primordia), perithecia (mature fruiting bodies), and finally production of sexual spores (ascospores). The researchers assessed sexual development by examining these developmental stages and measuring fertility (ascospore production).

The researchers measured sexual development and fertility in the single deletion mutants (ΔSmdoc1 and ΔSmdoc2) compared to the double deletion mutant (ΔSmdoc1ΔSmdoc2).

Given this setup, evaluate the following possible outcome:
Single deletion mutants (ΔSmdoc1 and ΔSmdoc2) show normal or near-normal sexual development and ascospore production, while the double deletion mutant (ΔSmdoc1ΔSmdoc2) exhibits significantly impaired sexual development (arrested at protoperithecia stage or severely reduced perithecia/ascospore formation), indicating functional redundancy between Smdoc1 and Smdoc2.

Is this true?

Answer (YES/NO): NO